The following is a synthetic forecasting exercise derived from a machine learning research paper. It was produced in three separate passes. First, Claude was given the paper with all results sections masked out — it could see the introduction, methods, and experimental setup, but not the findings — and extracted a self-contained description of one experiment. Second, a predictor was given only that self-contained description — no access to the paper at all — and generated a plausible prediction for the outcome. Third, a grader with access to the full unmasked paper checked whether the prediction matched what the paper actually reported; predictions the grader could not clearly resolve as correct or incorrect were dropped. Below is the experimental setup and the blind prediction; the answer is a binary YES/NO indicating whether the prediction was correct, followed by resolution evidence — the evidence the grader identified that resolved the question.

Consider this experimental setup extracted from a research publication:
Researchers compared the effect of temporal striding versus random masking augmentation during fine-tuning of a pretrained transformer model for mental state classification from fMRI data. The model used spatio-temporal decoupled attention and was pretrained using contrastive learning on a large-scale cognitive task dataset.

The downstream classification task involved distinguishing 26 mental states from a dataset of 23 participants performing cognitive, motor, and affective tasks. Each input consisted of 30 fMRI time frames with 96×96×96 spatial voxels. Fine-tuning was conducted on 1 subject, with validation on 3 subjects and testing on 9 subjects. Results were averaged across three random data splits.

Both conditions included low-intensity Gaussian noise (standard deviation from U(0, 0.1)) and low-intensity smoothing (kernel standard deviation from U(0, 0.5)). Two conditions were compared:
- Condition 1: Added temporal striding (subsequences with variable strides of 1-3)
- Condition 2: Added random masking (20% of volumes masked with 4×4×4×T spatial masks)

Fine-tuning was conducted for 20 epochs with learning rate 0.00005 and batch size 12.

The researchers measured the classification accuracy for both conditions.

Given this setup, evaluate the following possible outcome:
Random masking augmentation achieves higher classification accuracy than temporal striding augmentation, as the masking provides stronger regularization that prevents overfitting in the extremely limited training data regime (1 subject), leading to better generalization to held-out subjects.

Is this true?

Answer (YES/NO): YES